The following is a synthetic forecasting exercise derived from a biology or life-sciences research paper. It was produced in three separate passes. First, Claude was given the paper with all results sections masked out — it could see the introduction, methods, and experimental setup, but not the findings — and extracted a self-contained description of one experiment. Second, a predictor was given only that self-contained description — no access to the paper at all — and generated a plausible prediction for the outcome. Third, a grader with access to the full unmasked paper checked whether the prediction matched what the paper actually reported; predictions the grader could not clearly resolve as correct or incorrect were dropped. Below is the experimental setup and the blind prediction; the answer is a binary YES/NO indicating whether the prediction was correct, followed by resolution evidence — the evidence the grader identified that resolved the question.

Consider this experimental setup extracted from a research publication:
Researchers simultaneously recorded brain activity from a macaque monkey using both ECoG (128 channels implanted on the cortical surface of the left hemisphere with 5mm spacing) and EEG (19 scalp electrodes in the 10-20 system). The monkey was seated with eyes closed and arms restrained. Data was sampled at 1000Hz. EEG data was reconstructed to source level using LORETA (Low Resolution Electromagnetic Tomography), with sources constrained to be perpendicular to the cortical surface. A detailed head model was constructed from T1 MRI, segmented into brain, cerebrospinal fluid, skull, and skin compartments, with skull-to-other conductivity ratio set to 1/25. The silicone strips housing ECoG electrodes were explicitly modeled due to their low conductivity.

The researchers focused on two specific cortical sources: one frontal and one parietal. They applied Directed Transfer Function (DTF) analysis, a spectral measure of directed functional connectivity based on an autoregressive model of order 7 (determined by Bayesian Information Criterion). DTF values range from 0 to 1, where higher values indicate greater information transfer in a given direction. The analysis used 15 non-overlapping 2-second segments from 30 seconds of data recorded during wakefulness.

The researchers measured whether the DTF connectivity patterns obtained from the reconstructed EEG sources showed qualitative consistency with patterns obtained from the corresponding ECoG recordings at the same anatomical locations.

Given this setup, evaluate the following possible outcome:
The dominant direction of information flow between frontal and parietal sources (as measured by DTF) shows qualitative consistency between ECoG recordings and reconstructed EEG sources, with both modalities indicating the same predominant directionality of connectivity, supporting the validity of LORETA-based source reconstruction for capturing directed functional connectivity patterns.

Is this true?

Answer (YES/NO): YES